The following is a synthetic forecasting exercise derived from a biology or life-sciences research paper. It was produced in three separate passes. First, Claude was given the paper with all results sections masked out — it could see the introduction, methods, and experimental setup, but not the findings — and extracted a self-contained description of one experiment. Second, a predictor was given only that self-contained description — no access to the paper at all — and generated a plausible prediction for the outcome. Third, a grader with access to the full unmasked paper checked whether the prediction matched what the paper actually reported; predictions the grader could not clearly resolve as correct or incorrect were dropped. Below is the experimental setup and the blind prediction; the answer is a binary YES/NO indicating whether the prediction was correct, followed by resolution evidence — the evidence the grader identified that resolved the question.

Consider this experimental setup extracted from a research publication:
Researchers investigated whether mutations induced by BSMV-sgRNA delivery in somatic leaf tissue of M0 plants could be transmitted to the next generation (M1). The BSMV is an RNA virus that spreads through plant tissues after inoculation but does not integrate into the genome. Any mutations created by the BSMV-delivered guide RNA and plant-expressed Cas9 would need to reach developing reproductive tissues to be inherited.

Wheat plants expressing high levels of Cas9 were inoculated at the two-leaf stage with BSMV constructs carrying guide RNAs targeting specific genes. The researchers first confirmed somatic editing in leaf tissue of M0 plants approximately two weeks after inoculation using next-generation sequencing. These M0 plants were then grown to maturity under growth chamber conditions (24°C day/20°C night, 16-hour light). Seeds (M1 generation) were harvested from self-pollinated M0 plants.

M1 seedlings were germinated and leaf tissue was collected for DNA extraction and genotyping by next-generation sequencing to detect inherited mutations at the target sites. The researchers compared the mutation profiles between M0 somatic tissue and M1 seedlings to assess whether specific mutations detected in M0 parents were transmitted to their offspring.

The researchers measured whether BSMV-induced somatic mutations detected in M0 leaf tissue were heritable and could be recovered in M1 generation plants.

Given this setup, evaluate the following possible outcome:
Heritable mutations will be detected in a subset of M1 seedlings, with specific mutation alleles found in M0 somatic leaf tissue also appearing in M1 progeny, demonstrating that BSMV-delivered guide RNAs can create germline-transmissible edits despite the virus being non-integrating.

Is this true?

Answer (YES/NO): YES